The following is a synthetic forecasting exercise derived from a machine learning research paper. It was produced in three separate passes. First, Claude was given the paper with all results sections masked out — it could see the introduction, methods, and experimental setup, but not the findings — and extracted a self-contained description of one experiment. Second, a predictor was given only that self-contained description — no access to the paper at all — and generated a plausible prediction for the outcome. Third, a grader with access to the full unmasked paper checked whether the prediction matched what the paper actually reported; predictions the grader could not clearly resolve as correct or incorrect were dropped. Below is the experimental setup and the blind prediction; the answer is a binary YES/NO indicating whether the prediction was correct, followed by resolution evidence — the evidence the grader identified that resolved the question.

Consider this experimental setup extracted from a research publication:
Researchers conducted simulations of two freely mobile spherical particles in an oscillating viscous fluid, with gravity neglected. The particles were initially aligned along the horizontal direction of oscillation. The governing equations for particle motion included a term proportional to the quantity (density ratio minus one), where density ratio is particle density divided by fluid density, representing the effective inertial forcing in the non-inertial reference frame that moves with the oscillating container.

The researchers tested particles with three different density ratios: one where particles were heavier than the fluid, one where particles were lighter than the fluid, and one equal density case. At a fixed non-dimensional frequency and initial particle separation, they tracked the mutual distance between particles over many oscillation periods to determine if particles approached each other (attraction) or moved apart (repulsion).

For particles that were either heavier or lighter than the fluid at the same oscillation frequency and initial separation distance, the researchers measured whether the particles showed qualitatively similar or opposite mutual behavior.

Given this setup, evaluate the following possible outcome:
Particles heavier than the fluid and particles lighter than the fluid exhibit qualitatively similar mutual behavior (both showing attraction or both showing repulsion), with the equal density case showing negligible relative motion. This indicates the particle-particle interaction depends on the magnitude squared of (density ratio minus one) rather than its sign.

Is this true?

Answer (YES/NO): YES